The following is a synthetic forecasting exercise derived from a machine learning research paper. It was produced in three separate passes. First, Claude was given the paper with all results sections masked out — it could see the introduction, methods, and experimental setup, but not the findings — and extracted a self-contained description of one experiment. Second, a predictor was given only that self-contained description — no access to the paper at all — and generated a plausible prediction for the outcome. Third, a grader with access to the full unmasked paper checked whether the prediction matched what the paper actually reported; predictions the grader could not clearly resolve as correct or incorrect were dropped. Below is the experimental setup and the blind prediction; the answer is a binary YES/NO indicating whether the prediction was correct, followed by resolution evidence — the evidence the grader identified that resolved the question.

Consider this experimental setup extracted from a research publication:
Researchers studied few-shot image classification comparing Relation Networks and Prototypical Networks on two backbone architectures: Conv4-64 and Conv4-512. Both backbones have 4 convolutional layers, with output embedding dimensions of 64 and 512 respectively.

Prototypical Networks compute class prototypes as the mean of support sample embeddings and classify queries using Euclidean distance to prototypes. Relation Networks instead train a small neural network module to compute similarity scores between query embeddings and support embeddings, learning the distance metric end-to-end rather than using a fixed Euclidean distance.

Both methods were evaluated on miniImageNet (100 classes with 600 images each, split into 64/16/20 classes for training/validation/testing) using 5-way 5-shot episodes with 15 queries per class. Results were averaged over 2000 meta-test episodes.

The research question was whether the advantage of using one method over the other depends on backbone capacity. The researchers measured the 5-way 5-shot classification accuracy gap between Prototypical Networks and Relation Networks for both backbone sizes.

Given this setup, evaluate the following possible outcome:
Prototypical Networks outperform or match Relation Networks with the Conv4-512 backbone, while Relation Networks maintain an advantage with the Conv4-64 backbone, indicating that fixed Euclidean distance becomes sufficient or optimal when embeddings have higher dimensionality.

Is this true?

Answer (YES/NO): NO